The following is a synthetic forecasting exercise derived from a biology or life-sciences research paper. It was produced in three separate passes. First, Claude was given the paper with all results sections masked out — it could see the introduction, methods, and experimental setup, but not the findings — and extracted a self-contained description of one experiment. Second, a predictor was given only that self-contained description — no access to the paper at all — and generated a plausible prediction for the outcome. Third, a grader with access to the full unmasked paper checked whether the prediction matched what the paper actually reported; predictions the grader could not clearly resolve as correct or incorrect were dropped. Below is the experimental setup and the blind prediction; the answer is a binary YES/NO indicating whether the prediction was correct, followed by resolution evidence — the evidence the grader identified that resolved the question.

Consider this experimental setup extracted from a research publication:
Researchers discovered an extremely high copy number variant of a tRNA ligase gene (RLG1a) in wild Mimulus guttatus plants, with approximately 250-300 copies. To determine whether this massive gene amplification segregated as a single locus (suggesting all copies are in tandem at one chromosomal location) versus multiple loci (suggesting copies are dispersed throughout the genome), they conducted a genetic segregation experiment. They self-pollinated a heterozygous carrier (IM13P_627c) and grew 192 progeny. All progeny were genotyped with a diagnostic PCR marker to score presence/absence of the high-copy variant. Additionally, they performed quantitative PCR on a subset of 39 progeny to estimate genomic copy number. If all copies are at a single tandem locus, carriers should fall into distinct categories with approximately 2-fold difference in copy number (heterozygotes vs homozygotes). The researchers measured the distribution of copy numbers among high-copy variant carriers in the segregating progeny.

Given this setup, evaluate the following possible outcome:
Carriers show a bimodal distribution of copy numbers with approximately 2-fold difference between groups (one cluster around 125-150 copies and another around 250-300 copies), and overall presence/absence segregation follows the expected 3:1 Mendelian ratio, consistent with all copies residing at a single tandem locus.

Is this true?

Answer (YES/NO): NO